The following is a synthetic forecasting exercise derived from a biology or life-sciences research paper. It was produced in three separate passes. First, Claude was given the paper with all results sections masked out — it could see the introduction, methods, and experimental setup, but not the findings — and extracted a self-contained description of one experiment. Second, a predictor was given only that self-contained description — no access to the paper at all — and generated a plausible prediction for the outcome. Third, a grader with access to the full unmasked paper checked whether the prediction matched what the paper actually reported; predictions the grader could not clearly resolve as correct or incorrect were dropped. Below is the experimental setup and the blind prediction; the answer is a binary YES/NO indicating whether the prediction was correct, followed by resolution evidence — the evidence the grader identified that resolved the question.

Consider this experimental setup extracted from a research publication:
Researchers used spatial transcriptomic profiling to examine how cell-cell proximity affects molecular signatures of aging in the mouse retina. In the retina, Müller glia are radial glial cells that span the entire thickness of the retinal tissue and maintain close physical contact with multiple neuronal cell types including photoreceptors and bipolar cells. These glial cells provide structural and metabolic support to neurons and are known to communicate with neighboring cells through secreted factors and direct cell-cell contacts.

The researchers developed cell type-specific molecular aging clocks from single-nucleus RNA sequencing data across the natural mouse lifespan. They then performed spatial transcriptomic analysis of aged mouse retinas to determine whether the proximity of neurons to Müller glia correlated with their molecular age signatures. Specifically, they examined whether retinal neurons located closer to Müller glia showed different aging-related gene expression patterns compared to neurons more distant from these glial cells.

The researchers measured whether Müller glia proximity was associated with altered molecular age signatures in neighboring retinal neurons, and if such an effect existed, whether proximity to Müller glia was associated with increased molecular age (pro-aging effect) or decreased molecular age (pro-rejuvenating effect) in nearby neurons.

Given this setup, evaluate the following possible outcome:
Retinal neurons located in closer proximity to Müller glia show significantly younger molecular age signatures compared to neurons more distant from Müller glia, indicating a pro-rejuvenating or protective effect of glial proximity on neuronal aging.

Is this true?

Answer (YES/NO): YES